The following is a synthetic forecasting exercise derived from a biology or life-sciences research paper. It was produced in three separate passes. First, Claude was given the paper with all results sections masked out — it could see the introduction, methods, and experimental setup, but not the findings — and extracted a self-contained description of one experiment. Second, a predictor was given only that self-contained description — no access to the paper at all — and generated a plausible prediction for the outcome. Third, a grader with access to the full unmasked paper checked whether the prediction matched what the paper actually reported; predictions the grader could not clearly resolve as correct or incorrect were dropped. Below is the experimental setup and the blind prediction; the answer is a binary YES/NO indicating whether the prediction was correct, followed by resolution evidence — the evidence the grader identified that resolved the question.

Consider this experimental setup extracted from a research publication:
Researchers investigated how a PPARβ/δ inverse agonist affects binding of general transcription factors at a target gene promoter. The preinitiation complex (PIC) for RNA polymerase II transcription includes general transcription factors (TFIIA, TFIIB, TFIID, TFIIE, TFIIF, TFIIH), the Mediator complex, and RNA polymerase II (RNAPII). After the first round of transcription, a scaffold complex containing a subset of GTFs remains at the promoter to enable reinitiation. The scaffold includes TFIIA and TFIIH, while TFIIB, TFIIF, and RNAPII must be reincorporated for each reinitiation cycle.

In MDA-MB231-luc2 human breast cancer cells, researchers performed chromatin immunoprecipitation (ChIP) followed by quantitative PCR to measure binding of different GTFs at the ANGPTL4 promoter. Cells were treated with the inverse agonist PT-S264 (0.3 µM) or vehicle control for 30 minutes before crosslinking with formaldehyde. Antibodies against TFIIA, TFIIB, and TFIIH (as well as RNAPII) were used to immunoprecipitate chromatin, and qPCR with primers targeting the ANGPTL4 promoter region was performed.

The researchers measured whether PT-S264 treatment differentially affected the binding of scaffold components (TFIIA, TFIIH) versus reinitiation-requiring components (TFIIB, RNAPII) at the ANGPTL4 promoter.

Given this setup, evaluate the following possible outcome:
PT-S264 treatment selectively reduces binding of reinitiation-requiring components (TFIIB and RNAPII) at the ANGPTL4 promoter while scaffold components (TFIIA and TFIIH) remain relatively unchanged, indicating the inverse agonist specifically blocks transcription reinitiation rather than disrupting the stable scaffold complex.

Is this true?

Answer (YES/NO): YES